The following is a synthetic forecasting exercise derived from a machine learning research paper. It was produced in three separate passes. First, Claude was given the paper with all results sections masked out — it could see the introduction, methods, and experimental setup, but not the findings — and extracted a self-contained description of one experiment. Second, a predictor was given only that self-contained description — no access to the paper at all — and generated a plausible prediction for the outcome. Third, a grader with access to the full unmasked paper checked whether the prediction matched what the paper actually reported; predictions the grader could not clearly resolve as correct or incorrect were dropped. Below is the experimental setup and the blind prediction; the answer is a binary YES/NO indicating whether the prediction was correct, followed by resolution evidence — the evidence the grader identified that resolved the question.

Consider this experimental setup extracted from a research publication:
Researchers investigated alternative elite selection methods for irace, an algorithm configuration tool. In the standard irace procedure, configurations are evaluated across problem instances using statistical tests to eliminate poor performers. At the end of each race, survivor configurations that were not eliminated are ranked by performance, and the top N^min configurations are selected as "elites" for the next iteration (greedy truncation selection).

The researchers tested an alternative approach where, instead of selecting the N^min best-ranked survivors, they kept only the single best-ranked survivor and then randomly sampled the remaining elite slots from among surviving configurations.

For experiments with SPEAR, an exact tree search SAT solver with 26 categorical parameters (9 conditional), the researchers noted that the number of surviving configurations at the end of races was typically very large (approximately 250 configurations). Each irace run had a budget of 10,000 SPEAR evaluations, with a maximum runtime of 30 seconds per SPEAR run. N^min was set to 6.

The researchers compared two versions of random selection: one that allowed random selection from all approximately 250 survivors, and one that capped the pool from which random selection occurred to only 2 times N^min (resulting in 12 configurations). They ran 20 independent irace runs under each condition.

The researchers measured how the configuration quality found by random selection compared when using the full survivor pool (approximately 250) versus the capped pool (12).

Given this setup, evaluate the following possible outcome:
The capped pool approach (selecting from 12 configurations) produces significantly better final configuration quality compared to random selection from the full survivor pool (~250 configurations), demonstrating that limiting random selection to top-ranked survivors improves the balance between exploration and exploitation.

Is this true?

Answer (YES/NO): YES